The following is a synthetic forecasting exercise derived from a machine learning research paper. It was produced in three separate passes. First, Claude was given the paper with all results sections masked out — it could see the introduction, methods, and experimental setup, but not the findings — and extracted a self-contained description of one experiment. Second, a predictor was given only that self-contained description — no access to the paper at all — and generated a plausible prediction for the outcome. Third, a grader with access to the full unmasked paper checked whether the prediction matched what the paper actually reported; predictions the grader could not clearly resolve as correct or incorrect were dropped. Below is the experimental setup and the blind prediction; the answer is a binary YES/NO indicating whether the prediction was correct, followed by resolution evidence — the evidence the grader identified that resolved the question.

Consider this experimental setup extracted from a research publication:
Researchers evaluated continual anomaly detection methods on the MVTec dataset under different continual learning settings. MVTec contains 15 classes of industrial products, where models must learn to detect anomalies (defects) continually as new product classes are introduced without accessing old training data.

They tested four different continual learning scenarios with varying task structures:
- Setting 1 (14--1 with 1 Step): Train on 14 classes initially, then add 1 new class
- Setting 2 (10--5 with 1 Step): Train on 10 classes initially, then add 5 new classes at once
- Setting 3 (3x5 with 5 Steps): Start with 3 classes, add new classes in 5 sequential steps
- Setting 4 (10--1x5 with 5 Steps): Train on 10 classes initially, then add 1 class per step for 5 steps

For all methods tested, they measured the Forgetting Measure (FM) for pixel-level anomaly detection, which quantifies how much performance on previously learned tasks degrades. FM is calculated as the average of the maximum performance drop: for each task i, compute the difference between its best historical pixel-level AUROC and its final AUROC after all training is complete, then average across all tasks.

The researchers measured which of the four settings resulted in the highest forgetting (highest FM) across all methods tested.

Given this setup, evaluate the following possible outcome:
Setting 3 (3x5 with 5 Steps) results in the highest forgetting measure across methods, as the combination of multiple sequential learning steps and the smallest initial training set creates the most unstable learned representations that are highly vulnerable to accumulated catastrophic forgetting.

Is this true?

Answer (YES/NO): YES